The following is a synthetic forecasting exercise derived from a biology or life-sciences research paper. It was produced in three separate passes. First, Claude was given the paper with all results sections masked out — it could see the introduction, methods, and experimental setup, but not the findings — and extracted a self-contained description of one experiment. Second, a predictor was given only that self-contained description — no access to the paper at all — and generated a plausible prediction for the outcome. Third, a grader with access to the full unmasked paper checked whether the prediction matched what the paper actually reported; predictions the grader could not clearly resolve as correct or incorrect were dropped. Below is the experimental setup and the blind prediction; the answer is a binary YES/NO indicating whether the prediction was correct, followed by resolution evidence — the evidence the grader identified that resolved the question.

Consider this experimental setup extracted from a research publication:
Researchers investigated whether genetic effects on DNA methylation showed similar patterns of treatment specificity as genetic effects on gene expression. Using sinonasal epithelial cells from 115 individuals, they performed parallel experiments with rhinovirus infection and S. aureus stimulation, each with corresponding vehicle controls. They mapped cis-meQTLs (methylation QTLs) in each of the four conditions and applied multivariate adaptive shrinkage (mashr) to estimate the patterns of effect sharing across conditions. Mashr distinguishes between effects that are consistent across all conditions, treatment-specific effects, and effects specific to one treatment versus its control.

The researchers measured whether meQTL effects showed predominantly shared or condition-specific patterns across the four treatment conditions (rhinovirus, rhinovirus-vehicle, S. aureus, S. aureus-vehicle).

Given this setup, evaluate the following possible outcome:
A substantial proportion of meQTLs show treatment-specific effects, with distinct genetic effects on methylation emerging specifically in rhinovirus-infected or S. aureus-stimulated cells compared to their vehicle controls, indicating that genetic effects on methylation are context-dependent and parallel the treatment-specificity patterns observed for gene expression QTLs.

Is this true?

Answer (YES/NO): NO